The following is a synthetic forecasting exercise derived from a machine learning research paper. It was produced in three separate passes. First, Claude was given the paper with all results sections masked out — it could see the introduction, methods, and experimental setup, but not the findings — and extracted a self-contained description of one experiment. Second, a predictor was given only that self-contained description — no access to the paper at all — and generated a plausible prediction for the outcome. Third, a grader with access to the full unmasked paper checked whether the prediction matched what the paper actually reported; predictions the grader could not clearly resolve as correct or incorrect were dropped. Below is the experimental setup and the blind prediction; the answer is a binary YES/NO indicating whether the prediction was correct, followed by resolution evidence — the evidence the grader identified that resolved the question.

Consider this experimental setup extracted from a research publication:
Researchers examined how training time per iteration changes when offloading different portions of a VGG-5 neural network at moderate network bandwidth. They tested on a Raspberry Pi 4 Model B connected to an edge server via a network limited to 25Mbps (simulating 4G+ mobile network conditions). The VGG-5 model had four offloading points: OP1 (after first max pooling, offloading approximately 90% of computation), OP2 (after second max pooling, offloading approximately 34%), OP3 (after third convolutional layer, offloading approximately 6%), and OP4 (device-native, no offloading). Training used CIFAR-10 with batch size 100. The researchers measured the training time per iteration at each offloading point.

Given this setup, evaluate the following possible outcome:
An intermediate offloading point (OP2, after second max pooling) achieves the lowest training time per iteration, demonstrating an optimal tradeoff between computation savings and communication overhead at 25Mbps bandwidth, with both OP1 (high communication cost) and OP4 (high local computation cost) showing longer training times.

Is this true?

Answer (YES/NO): NO